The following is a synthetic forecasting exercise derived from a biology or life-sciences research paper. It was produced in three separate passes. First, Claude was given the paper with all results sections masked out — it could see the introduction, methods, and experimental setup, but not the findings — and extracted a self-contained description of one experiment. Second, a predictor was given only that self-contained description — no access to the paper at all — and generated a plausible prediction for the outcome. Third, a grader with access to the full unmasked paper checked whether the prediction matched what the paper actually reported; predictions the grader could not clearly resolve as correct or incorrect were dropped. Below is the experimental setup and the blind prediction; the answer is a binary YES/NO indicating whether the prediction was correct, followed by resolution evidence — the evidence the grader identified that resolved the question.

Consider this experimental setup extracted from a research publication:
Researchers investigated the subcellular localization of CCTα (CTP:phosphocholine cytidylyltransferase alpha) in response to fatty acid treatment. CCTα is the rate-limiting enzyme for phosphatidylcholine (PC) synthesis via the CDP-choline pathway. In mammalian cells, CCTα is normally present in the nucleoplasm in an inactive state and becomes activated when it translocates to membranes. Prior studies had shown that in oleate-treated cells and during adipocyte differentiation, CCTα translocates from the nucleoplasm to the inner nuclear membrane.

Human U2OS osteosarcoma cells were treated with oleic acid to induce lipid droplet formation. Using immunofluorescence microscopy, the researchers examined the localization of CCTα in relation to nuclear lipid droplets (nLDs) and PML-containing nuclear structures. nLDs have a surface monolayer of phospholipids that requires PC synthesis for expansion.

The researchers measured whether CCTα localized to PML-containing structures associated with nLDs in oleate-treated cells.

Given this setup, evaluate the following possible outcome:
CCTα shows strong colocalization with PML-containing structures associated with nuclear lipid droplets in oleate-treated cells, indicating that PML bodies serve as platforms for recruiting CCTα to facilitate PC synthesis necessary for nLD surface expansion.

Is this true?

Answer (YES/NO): NO